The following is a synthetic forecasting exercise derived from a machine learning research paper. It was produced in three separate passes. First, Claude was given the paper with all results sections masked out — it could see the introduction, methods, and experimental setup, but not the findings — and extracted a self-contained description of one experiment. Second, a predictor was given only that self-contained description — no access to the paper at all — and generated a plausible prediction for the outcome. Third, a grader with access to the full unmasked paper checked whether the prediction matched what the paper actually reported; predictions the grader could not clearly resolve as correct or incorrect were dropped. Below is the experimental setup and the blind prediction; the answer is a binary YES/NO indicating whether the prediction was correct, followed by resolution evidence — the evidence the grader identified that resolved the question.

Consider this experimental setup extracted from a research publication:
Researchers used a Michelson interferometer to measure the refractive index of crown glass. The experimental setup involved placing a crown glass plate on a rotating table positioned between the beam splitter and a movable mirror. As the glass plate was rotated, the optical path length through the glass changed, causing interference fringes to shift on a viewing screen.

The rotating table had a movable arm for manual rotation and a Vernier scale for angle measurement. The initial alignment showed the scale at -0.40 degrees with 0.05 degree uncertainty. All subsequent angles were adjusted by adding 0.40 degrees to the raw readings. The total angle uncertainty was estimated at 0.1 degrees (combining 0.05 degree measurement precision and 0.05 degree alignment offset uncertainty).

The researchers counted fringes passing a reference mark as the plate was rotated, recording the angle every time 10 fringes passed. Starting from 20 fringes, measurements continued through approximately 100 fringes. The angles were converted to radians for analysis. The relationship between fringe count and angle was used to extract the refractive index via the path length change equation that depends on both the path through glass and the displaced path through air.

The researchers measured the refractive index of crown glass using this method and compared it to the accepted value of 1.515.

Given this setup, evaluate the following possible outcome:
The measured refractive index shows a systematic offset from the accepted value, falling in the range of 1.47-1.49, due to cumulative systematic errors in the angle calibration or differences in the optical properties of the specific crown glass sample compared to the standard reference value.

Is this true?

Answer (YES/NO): NO